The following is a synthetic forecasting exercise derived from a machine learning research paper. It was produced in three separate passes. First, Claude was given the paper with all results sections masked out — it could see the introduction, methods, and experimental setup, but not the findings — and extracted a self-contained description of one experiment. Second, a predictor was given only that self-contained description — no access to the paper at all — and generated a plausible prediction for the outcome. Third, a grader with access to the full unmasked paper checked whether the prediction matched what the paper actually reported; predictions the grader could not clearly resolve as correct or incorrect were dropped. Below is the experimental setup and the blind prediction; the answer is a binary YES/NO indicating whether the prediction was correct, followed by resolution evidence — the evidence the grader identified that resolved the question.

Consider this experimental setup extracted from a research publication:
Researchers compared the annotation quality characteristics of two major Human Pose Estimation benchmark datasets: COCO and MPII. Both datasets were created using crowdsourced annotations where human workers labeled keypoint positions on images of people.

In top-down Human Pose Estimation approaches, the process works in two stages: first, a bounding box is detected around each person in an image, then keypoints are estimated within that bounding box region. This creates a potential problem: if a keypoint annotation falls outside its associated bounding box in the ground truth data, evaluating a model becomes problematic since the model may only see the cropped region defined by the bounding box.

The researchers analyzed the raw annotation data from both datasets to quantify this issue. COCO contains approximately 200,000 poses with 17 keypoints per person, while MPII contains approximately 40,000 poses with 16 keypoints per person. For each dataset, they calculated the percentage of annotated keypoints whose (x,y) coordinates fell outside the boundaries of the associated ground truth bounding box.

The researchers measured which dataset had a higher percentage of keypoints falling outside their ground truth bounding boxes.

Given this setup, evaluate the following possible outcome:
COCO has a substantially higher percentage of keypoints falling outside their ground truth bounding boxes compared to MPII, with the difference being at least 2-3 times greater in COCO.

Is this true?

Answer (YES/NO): NO